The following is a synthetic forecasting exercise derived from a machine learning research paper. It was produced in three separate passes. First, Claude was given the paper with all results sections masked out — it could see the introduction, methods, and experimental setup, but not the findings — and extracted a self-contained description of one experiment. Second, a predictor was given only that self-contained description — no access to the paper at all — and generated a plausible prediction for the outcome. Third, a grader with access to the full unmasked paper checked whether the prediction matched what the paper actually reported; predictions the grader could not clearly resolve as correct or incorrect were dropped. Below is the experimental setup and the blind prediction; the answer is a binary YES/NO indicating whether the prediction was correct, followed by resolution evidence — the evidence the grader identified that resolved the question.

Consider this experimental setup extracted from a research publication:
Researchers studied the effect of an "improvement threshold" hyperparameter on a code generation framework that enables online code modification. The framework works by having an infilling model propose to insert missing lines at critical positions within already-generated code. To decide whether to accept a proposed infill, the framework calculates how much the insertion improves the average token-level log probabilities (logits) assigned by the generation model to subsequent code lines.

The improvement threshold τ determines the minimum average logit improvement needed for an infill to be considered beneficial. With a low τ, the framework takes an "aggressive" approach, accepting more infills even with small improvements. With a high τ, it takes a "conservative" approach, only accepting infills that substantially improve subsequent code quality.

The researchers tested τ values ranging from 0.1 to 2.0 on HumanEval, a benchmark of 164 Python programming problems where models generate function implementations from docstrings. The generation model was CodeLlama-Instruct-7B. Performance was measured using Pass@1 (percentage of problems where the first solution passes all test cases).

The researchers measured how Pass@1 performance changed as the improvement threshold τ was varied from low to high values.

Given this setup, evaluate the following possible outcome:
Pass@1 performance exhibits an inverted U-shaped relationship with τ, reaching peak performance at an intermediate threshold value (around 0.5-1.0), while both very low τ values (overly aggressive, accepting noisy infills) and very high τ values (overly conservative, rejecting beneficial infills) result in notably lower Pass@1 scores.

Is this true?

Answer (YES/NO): NO